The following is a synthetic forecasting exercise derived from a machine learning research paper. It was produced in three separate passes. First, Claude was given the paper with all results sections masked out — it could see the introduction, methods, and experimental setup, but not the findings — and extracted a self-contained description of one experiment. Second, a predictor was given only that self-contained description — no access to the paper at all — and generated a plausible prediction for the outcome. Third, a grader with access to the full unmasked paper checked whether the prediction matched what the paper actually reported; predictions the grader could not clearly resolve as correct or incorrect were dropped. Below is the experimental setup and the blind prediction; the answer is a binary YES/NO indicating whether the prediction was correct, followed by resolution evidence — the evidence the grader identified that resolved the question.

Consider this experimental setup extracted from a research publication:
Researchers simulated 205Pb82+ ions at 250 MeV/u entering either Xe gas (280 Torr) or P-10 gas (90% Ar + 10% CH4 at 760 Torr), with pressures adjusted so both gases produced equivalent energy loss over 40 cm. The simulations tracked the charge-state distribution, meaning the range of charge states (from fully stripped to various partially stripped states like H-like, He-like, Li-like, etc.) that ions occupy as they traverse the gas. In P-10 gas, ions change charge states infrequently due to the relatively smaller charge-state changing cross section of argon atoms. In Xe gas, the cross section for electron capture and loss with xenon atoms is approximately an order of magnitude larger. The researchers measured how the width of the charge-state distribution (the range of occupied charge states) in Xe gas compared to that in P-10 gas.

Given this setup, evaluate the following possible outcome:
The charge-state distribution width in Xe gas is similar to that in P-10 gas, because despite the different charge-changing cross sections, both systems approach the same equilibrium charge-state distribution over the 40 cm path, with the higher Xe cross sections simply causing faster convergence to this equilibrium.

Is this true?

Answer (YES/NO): NO